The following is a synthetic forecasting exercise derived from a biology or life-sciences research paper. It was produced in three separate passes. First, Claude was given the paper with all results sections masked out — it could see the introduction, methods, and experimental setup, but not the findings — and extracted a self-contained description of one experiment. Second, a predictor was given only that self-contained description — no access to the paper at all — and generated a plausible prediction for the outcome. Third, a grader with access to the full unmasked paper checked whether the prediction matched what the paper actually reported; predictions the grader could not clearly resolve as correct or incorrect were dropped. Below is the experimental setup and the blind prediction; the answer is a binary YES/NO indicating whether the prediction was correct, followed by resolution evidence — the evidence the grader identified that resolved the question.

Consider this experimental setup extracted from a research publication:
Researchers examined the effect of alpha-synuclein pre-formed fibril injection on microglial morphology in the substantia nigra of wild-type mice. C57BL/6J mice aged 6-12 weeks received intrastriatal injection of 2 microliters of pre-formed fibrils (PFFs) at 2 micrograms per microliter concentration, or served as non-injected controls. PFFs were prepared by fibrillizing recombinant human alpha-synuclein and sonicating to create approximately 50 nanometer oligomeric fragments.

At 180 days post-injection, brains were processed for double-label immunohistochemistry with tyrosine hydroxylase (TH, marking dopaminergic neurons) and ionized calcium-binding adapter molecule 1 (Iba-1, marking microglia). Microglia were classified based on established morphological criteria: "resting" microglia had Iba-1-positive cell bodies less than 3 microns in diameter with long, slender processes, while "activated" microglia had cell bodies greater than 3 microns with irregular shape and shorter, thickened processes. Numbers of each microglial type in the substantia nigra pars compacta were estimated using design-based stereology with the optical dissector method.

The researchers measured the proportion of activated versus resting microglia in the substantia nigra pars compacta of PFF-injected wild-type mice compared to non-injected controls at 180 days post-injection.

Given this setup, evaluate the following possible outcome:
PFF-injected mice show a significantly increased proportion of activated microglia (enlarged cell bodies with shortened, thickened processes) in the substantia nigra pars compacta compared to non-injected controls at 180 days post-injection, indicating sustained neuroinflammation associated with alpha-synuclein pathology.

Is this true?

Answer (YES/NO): YES